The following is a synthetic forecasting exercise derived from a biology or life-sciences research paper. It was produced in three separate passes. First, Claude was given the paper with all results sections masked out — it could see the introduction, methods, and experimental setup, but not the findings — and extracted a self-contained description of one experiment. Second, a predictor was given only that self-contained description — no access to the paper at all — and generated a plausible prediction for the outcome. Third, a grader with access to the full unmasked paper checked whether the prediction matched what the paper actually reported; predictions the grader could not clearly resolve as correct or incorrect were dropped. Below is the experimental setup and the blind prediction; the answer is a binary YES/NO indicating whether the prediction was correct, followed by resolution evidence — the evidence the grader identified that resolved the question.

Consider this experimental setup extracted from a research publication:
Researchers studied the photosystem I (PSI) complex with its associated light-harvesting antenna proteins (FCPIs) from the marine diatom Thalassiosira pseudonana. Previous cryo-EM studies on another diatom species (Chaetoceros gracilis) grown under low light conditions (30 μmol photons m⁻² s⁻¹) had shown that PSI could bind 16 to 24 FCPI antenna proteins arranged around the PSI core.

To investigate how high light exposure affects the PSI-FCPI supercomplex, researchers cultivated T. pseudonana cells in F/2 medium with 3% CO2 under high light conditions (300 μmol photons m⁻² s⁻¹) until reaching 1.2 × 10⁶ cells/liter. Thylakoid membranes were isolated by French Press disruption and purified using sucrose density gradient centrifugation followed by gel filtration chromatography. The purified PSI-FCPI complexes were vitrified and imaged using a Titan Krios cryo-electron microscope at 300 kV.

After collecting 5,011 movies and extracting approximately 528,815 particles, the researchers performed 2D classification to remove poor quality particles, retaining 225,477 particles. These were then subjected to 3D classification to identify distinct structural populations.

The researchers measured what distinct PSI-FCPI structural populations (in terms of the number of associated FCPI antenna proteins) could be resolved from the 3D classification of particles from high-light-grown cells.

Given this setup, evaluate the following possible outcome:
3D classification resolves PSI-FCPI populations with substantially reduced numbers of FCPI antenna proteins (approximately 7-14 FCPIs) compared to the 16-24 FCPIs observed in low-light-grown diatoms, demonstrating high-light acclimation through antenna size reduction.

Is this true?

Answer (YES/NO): NO